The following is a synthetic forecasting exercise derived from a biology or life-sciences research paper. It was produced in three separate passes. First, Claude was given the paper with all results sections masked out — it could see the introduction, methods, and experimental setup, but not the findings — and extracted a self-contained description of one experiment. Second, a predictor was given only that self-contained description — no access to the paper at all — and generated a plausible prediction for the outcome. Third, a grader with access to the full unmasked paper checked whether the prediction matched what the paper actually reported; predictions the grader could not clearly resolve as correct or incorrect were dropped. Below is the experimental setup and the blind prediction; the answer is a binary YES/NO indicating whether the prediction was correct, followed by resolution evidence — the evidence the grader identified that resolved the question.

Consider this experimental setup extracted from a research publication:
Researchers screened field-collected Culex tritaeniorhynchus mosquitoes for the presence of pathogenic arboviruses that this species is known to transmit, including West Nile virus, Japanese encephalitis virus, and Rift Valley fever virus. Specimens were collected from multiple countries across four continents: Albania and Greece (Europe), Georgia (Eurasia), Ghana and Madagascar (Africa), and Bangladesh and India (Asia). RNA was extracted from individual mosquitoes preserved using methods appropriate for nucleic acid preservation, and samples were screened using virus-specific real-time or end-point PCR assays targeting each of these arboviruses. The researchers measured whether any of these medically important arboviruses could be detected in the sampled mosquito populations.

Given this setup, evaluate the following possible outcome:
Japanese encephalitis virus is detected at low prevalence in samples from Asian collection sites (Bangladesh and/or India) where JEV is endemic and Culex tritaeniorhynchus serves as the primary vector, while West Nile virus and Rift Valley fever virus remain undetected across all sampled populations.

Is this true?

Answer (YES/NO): NO